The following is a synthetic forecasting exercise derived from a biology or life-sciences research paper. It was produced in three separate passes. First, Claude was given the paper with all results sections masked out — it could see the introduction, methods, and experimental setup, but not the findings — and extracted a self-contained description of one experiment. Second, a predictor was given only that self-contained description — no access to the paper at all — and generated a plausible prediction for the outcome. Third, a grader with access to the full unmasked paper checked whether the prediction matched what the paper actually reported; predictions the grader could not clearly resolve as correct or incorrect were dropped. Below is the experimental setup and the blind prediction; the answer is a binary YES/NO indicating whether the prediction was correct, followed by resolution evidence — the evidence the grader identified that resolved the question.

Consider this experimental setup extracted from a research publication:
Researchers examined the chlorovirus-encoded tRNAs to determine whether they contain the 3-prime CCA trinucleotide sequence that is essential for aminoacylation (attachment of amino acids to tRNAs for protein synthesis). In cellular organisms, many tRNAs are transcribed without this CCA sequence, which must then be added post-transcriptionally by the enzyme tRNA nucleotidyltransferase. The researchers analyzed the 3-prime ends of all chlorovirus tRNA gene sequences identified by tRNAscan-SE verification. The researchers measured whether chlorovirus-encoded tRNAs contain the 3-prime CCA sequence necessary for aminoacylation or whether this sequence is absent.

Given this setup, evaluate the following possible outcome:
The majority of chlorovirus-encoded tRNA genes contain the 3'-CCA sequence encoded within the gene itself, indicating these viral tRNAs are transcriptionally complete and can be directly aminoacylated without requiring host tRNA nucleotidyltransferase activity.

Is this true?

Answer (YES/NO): NO